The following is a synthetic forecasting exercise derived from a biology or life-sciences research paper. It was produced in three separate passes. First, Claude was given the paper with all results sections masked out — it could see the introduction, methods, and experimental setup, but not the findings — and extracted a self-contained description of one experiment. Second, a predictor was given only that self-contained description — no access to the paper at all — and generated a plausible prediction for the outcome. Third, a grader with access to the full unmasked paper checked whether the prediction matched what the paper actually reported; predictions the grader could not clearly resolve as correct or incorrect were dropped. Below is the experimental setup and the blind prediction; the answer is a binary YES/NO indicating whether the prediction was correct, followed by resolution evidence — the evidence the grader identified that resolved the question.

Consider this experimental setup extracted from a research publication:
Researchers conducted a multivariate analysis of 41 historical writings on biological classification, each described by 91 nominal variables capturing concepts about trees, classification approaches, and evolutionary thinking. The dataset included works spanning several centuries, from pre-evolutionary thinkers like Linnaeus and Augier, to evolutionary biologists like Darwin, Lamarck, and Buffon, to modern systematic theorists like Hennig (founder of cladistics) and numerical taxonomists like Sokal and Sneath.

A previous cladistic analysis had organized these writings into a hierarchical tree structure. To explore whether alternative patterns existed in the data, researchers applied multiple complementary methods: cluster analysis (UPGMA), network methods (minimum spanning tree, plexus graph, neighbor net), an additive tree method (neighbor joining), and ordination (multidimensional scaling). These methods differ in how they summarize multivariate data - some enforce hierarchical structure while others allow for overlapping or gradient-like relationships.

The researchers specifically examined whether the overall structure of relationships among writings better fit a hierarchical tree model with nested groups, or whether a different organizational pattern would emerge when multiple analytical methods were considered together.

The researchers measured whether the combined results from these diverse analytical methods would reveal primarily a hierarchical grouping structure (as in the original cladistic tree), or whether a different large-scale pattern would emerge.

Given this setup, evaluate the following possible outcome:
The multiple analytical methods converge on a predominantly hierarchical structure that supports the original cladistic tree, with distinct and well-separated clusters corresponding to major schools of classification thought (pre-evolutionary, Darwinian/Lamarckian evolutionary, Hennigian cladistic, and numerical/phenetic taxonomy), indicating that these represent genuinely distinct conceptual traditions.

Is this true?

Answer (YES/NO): NO